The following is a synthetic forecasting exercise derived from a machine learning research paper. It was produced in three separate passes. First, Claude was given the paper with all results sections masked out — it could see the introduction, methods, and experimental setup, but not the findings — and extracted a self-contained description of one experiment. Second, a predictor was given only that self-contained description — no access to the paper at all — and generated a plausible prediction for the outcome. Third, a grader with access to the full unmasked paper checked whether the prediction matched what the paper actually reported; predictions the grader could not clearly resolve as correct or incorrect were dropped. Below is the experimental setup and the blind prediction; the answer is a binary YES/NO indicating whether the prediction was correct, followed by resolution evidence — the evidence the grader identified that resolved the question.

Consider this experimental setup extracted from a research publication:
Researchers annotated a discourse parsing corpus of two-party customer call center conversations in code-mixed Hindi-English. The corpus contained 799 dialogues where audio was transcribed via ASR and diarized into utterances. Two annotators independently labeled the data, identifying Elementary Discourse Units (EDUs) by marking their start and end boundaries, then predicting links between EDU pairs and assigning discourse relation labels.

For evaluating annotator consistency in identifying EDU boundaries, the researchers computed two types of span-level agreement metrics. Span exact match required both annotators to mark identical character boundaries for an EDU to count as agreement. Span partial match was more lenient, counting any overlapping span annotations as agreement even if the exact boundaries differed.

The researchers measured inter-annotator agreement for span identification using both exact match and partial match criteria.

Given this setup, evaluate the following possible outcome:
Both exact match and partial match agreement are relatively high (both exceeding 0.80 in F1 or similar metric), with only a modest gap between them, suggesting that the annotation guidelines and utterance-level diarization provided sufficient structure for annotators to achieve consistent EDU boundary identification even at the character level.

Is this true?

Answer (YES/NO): NO